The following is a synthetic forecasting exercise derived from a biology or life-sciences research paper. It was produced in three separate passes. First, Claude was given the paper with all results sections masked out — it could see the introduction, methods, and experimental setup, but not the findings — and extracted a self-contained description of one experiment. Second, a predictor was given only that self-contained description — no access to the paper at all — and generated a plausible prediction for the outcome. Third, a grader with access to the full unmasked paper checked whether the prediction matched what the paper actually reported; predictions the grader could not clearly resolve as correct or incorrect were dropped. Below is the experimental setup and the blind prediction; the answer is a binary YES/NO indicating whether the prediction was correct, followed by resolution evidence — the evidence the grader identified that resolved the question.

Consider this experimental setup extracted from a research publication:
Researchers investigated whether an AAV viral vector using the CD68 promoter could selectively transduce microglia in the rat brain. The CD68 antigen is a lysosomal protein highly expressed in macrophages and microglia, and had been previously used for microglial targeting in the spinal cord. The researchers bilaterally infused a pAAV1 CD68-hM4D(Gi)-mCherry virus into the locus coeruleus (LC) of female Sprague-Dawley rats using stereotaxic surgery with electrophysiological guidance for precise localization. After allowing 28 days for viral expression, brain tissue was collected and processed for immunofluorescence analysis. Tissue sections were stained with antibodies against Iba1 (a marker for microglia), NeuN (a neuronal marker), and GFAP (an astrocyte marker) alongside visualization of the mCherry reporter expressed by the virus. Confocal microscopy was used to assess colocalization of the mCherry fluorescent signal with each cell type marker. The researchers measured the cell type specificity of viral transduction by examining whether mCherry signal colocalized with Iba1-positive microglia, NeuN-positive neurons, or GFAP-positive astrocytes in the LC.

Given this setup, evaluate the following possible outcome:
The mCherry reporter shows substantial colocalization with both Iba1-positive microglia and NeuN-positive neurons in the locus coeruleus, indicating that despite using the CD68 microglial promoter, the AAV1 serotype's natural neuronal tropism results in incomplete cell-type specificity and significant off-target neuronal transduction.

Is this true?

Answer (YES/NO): NO